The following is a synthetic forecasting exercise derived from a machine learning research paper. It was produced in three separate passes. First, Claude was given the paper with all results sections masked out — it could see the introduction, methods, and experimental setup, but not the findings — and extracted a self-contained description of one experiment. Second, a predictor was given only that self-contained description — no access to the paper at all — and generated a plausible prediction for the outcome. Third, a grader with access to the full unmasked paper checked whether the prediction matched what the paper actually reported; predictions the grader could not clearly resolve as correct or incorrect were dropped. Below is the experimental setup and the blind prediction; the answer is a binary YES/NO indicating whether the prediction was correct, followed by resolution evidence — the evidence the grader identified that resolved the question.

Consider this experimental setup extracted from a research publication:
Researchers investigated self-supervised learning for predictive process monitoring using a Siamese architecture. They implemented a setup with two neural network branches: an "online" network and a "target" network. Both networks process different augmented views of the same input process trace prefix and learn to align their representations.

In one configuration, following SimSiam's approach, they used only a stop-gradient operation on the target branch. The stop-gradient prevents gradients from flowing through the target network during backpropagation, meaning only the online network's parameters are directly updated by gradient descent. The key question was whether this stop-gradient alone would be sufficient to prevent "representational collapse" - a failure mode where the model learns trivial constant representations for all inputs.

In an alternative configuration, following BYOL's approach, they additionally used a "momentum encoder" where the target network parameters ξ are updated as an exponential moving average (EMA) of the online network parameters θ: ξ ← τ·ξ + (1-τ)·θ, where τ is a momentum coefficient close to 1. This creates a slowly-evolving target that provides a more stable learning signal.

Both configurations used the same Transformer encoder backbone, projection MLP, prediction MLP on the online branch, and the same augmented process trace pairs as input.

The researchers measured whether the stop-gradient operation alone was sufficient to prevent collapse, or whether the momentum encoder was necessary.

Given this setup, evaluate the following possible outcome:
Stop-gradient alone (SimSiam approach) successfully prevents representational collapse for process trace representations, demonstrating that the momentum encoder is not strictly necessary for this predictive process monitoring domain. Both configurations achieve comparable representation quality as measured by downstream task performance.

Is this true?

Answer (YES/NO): NO